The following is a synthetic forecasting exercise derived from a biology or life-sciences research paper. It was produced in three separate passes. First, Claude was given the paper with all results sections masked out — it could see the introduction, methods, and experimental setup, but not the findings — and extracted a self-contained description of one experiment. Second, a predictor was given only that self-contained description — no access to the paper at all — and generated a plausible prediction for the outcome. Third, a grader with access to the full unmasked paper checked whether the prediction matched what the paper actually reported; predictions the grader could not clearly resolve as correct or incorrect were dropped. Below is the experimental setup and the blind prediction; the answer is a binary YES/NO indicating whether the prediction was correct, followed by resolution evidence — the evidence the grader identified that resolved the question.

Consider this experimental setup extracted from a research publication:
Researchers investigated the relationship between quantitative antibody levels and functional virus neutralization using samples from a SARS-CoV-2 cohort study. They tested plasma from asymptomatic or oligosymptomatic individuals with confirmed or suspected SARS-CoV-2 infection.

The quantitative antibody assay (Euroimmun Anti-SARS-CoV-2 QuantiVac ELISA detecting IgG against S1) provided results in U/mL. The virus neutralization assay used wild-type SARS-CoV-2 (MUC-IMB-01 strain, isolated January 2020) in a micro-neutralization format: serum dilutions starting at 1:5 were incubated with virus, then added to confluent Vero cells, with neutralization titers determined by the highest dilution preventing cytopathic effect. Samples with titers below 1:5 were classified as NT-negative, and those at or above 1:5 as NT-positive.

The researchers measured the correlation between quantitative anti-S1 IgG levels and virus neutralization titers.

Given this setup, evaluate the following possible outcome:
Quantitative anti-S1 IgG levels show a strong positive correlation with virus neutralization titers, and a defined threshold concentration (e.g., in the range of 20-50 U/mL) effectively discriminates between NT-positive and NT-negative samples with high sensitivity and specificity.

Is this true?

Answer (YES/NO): YES